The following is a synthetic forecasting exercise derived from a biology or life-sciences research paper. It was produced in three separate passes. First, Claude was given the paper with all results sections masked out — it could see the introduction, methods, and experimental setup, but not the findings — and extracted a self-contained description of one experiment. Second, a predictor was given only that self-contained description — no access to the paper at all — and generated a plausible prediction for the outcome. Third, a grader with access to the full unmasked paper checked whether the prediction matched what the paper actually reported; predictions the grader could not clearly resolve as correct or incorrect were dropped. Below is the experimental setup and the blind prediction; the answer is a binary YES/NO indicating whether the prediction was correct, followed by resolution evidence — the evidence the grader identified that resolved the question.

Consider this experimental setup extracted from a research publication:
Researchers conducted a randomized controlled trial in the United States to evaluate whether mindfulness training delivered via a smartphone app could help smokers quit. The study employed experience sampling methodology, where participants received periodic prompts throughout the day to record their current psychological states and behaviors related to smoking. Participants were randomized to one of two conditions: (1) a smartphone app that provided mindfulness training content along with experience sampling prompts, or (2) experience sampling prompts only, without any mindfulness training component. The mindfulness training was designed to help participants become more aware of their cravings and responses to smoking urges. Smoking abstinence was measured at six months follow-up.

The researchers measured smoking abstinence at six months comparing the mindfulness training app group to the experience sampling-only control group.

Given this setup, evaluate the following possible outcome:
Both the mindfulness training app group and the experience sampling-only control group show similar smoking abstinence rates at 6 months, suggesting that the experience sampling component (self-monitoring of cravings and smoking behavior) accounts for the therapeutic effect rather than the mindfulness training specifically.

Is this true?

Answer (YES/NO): YES